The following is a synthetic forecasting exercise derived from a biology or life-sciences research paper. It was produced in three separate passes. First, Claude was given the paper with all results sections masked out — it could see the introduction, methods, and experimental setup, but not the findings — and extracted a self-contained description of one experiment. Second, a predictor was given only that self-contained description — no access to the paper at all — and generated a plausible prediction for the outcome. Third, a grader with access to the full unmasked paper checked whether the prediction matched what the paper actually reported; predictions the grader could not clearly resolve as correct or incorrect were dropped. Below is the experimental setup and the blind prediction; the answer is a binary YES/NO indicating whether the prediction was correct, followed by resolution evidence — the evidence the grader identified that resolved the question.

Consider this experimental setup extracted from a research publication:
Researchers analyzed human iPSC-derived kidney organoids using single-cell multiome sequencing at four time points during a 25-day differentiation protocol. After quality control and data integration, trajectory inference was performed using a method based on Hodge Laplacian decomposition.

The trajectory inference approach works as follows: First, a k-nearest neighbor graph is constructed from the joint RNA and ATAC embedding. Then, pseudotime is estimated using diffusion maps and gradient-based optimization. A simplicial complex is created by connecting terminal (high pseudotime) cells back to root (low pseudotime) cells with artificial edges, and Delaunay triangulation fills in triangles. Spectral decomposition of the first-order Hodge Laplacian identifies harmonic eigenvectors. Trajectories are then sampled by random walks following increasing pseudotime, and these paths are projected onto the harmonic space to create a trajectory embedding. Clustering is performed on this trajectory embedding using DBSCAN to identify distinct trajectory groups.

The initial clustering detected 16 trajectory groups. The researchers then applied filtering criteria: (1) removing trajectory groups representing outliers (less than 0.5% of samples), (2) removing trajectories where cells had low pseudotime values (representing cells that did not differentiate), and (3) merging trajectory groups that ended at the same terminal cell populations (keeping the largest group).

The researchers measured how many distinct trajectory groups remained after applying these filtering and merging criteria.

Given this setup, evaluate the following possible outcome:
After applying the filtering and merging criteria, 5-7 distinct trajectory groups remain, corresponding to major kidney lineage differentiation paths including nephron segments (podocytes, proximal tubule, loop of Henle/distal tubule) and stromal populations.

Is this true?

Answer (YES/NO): NO